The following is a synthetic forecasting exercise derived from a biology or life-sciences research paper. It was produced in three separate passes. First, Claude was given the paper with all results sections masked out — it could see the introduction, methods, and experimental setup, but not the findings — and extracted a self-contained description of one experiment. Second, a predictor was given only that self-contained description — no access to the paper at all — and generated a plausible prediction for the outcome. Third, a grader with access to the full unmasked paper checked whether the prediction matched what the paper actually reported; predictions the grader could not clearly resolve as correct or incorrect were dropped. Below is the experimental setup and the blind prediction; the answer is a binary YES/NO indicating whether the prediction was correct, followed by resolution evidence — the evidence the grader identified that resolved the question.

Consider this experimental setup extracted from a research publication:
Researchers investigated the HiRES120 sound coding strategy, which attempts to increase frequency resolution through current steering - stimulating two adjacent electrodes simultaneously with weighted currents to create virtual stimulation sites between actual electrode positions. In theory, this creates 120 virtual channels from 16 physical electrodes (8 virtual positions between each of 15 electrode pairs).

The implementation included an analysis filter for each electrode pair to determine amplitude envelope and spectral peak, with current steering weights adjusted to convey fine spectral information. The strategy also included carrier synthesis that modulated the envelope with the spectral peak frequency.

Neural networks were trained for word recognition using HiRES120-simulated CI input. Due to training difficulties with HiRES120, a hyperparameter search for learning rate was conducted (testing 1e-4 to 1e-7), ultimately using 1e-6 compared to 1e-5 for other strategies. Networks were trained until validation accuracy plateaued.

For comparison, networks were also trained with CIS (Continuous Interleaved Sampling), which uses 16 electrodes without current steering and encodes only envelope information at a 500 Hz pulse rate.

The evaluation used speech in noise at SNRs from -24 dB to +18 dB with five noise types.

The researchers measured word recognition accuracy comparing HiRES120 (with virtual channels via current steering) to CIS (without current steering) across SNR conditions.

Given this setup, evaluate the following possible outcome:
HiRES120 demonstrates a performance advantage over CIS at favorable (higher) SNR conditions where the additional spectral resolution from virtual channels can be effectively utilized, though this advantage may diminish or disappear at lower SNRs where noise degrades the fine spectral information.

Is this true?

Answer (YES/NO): NO